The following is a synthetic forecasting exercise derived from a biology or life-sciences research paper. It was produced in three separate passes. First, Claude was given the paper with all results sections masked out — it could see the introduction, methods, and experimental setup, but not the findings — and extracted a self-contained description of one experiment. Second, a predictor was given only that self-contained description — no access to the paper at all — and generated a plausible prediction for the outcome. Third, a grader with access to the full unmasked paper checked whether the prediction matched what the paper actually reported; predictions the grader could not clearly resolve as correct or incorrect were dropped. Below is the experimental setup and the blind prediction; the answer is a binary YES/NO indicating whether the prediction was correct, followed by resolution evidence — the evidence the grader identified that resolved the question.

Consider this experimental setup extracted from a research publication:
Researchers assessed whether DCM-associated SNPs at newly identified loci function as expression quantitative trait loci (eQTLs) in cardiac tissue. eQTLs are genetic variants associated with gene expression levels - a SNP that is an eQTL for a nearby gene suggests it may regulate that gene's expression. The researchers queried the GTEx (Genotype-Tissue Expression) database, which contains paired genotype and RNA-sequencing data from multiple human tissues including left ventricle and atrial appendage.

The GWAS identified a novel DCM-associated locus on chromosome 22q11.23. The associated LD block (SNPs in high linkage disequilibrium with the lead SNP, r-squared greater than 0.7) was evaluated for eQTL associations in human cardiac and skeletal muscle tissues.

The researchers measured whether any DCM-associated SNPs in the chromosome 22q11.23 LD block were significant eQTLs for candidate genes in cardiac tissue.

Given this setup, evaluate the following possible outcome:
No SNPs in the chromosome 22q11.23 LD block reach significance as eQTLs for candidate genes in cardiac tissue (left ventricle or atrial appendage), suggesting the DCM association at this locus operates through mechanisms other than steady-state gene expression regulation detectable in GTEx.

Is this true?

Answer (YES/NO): NO